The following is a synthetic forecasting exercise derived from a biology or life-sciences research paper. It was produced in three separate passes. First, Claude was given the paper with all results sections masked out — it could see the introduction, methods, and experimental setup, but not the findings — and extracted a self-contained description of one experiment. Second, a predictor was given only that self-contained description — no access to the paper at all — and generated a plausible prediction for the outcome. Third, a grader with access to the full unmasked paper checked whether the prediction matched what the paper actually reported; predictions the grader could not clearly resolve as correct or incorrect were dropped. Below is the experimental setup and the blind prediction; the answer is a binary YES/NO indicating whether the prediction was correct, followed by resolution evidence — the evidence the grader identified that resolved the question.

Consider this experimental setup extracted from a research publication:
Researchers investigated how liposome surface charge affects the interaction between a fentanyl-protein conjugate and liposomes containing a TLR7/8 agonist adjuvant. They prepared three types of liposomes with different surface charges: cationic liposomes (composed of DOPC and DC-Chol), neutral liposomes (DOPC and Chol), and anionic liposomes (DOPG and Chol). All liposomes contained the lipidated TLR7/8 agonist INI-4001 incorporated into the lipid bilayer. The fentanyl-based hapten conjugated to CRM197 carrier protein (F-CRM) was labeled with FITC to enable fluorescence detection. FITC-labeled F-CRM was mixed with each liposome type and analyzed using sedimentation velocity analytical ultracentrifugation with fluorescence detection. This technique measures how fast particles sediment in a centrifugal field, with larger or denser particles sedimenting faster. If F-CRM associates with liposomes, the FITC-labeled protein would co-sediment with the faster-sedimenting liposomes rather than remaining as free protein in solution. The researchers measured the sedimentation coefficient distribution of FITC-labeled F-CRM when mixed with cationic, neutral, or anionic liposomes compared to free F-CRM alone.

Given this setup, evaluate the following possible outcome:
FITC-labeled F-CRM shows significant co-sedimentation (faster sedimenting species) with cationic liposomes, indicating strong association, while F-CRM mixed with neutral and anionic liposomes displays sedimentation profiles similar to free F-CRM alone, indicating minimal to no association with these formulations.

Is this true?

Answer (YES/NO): NO